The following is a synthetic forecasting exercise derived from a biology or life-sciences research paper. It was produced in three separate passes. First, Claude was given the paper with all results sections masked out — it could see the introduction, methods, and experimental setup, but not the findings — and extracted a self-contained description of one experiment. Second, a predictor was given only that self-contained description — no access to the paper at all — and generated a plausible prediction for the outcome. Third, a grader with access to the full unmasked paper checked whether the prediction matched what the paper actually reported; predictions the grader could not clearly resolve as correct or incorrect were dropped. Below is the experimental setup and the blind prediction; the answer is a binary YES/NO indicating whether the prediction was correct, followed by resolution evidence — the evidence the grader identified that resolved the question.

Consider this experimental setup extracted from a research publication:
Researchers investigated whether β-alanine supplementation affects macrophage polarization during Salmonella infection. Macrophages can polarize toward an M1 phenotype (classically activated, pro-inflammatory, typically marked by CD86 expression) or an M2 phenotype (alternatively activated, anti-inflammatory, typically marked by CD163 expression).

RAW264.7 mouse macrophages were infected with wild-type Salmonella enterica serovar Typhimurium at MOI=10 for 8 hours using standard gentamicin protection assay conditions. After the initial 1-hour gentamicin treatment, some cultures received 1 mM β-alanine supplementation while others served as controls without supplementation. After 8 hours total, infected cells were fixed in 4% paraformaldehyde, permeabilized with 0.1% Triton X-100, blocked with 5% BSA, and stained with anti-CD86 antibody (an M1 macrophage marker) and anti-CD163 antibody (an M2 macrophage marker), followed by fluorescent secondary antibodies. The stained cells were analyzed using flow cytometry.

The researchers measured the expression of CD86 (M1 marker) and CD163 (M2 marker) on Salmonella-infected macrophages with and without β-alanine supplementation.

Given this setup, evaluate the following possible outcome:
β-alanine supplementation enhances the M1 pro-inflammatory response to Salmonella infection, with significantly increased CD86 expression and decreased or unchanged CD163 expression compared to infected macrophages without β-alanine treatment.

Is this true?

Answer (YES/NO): NO